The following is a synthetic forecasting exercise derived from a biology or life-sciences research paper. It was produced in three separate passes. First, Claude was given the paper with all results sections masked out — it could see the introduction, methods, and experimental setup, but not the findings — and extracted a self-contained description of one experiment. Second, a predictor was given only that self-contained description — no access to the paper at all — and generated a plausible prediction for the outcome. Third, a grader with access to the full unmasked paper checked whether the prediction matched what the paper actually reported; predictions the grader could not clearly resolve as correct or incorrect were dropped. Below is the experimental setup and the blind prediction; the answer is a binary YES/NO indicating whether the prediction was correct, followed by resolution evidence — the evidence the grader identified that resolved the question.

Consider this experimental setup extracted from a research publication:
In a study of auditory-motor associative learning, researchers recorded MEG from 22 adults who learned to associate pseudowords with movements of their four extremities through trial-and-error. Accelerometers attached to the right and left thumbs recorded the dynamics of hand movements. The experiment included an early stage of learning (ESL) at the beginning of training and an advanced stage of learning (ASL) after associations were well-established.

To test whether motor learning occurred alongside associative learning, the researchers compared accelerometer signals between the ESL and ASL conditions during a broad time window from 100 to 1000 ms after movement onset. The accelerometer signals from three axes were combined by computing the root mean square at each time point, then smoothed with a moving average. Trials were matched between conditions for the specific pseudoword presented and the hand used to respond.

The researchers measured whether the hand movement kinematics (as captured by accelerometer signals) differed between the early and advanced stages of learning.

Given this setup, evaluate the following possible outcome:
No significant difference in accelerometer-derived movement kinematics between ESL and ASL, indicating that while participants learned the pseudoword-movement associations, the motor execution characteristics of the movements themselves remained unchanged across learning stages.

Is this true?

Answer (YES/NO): NO